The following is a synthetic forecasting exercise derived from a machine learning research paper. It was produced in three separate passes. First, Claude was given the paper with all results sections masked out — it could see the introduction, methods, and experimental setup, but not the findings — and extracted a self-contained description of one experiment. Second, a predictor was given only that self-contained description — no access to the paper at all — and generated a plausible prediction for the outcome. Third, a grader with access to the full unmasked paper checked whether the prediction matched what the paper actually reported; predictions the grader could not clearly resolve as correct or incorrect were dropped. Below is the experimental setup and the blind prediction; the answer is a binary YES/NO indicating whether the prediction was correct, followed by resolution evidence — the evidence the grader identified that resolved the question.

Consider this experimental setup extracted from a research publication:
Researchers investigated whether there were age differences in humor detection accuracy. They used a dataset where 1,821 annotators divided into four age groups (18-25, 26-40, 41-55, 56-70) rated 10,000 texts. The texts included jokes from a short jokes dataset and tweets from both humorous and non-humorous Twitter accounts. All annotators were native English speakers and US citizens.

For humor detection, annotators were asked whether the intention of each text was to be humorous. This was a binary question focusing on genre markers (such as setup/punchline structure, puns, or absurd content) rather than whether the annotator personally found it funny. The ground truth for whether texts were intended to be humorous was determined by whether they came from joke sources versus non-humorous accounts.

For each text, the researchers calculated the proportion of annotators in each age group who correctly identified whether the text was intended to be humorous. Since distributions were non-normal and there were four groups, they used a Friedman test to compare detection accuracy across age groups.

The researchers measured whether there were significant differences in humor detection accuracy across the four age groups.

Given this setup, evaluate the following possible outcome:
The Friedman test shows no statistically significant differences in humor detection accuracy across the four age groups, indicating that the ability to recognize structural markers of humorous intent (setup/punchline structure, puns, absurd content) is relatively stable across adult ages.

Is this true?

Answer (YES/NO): YES